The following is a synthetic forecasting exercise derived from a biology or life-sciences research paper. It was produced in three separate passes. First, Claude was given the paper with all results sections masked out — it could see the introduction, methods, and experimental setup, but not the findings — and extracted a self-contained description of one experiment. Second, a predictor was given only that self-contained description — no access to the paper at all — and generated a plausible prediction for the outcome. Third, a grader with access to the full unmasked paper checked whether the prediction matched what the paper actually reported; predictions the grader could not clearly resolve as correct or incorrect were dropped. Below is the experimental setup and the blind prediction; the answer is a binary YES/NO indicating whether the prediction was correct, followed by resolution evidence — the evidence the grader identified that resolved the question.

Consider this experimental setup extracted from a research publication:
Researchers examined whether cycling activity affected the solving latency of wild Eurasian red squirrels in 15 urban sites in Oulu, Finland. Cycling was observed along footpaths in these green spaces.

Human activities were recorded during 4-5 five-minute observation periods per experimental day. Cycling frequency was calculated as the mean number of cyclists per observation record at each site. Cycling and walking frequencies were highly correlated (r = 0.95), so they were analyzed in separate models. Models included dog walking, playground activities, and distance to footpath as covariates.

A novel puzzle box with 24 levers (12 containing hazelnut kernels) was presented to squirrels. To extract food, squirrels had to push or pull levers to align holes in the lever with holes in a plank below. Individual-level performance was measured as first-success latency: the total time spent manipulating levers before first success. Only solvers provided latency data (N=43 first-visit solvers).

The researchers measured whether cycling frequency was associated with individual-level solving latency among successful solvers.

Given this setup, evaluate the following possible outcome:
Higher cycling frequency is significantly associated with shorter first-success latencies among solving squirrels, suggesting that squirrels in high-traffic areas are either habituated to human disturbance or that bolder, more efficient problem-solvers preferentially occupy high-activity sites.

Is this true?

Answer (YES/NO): NO